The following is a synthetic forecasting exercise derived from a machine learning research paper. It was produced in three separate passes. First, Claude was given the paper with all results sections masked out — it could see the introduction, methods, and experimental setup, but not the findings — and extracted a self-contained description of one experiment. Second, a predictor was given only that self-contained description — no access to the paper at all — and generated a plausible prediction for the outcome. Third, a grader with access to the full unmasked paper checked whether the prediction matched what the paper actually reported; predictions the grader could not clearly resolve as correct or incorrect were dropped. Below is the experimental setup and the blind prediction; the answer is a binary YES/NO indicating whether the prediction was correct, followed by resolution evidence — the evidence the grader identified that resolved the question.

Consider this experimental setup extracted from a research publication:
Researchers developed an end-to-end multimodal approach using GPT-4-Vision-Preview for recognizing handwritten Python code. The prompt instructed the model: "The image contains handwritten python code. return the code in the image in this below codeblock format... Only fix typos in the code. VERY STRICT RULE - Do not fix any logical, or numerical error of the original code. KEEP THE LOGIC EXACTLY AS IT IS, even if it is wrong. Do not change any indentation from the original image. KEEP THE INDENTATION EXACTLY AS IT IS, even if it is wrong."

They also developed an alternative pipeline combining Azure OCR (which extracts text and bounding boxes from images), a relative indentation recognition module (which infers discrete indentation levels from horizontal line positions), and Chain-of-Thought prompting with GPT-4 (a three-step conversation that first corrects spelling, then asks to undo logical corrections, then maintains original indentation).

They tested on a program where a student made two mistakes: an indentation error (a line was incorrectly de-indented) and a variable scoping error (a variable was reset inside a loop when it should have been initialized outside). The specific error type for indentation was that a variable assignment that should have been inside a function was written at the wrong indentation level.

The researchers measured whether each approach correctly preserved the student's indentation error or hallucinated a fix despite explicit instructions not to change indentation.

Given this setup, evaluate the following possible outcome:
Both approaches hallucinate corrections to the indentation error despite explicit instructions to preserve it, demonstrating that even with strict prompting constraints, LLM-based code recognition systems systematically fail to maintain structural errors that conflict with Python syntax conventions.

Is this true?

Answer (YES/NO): NO